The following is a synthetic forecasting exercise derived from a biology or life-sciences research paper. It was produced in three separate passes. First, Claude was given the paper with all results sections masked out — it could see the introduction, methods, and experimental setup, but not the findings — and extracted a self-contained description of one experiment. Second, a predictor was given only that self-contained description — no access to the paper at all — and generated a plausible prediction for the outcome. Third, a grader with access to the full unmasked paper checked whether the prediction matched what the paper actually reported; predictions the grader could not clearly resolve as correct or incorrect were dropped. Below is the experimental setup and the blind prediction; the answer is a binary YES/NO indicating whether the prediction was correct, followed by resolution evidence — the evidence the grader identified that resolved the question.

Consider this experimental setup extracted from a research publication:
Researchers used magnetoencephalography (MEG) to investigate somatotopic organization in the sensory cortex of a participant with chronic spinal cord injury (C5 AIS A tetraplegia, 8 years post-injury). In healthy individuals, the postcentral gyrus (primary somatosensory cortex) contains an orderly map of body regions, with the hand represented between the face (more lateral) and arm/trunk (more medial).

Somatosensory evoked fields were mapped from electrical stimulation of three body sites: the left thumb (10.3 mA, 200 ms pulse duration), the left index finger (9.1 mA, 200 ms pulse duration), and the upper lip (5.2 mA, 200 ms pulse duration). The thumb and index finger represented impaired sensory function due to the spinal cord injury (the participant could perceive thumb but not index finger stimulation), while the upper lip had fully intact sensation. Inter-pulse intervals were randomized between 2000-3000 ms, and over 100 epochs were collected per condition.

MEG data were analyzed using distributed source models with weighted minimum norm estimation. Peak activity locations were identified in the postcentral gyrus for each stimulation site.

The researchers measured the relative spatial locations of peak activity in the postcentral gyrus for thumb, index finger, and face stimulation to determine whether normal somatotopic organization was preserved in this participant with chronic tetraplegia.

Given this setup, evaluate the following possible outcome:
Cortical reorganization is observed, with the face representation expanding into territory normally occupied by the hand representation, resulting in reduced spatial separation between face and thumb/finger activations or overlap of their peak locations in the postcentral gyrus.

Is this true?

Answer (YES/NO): NO